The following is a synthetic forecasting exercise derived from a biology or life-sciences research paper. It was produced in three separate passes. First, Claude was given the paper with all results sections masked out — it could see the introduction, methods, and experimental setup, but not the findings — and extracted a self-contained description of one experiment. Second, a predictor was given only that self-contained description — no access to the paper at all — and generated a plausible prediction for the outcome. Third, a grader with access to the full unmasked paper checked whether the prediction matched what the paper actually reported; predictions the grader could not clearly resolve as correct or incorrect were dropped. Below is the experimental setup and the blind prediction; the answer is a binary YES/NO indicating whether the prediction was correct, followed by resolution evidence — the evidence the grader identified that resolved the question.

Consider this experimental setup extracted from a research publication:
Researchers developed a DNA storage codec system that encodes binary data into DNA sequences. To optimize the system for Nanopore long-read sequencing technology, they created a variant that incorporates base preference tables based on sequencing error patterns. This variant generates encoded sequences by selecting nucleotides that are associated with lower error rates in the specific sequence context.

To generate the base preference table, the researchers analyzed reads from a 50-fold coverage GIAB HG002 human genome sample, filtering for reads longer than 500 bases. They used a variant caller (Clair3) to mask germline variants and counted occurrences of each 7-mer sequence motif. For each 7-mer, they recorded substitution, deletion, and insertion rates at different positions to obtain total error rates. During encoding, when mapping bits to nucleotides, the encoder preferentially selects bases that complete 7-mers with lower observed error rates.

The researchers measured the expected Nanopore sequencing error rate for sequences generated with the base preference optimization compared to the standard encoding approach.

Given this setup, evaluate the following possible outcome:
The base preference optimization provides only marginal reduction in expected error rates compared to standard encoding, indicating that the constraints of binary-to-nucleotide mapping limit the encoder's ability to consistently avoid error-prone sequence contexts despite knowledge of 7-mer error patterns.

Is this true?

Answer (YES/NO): NO